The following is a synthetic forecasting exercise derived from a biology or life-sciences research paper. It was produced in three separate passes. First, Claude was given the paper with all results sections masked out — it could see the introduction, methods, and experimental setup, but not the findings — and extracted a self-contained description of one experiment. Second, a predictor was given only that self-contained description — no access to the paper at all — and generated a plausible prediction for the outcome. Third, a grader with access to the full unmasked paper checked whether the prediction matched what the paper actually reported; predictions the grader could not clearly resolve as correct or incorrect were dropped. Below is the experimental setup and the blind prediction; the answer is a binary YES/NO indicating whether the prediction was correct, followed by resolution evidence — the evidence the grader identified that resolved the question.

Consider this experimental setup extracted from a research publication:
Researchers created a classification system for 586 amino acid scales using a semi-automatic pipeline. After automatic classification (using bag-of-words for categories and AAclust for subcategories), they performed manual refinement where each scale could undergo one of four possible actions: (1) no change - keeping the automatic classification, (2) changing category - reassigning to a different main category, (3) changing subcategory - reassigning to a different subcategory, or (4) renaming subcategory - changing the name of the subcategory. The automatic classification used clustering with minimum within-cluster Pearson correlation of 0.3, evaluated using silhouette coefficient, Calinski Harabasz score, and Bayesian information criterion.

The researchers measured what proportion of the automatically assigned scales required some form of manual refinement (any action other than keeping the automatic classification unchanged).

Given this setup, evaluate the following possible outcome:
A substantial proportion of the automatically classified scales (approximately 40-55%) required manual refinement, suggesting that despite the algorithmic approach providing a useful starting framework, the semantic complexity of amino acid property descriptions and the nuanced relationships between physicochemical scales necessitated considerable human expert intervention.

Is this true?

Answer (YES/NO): NO